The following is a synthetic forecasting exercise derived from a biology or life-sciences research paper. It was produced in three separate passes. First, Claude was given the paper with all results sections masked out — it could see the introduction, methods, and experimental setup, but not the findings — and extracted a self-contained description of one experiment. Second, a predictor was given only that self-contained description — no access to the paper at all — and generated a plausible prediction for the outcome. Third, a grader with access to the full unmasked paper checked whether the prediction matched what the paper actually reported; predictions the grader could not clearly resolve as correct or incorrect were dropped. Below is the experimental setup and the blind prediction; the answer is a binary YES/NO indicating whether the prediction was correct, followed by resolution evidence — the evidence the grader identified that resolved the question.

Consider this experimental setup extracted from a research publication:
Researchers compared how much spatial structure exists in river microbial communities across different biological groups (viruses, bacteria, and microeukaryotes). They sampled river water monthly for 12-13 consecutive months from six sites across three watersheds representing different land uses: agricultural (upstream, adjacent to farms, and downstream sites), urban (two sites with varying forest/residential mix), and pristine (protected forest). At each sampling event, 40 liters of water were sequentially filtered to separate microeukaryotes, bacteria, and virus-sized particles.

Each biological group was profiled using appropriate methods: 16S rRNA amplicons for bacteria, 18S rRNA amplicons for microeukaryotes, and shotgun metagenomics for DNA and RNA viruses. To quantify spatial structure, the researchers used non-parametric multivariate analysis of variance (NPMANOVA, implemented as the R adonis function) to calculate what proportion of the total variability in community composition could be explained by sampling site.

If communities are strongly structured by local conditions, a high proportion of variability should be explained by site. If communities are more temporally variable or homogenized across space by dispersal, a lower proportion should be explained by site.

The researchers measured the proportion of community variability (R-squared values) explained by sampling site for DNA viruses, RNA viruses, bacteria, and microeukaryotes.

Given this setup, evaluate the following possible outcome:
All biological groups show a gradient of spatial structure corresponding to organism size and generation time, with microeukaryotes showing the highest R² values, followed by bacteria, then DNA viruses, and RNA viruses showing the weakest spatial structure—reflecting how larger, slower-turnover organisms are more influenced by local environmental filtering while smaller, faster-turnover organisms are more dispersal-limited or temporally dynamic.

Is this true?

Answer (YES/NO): NO